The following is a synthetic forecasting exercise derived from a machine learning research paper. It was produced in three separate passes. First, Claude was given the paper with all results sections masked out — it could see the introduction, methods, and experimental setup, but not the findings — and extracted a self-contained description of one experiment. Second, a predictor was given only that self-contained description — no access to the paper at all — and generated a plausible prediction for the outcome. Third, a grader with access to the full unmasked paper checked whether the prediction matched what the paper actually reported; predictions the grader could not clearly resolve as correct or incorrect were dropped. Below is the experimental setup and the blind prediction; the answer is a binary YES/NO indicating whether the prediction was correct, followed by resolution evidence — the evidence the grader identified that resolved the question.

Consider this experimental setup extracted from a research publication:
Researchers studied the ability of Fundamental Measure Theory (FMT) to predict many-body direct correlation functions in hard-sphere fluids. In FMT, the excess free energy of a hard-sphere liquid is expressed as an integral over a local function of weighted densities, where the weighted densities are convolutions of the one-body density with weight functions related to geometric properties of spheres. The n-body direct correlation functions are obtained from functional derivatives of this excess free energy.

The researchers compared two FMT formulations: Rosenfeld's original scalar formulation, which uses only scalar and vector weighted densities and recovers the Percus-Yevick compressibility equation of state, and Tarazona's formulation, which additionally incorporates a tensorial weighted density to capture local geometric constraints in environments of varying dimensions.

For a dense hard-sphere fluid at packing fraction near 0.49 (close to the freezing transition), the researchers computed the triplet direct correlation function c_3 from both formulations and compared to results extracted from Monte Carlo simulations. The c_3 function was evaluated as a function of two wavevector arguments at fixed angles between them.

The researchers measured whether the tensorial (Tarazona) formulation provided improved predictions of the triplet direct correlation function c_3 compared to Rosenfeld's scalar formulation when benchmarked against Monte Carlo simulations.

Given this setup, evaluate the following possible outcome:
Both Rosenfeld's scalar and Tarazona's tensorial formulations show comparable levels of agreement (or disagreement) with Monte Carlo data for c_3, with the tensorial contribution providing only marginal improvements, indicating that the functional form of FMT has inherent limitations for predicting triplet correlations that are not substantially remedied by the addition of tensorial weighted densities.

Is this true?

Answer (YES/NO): NO